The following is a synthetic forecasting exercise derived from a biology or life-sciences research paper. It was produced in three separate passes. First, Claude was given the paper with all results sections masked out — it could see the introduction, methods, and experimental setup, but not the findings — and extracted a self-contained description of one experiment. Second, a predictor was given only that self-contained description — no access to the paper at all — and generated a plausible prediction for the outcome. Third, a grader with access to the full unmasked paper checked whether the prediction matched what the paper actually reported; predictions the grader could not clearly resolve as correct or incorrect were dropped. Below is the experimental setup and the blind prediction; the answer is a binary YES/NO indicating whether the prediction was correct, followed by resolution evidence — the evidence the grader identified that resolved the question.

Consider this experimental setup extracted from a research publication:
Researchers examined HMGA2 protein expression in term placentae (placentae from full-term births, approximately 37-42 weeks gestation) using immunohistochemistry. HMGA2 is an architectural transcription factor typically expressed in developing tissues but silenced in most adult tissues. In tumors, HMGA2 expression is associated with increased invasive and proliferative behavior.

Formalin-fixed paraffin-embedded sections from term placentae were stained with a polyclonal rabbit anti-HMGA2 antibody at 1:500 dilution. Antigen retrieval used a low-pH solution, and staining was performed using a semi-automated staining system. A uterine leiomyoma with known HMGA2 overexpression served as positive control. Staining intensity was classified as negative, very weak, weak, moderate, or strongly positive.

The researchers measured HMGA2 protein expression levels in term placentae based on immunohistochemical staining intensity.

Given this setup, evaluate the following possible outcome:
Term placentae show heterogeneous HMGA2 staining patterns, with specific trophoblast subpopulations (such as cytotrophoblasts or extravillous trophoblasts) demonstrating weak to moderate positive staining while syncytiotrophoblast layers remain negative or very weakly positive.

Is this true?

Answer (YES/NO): NO